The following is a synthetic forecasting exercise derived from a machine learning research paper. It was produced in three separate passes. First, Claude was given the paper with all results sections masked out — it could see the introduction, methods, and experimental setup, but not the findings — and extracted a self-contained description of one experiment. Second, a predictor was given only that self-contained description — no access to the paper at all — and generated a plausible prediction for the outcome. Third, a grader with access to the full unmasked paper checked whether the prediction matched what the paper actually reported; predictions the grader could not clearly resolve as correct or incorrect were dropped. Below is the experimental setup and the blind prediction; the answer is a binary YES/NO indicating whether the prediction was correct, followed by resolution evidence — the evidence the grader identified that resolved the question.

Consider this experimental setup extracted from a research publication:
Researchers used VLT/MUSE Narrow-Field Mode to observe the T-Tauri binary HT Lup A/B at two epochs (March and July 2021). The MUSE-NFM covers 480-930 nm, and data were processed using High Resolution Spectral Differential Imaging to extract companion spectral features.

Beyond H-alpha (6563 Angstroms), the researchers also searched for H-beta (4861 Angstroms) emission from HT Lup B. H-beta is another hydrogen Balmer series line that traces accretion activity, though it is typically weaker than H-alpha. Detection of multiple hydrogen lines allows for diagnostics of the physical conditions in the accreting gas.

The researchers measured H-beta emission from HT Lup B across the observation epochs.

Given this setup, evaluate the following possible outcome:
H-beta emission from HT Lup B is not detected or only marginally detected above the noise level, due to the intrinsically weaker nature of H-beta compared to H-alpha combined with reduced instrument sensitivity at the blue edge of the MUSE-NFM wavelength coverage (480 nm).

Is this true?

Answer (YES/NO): NO